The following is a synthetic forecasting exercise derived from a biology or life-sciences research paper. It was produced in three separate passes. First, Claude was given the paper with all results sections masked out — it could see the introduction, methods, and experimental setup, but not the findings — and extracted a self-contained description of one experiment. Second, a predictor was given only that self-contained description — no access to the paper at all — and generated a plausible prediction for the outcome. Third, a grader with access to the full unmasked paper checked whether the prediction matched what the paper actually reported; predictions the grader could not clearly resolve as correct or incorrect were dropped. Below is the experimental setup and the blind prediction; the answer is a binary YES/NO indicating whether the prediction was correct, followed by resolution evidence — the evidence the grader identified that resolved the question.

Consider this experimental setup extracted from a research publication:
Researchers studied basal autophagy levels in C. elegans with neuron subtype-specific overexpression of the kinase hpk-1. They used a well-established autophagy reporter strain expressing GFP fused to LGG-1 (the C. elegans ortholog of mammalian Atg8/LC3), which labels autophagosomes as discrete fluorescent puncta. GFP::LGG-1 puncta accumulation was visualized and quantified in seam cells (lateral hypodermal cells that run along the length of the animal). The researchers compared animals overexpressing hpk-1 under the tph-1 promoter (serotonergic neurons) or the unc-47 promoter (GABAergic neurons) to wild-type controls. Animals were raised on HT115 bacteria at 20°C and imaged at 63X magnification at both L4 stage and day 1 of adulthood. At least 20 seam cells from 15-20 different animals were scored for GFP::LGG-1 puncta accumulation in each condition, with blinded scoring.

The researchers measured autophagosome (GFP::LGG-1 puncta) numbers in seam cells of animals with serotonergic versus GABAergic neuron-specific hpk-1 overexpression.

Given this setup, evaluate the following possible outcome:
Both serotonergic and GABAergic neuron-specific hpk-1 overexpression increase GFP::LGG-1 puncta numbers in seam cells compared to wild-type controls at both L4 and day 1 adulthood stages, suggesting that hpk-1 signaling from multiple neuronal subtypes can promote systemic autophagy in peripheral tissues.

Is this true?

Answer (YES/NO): NO